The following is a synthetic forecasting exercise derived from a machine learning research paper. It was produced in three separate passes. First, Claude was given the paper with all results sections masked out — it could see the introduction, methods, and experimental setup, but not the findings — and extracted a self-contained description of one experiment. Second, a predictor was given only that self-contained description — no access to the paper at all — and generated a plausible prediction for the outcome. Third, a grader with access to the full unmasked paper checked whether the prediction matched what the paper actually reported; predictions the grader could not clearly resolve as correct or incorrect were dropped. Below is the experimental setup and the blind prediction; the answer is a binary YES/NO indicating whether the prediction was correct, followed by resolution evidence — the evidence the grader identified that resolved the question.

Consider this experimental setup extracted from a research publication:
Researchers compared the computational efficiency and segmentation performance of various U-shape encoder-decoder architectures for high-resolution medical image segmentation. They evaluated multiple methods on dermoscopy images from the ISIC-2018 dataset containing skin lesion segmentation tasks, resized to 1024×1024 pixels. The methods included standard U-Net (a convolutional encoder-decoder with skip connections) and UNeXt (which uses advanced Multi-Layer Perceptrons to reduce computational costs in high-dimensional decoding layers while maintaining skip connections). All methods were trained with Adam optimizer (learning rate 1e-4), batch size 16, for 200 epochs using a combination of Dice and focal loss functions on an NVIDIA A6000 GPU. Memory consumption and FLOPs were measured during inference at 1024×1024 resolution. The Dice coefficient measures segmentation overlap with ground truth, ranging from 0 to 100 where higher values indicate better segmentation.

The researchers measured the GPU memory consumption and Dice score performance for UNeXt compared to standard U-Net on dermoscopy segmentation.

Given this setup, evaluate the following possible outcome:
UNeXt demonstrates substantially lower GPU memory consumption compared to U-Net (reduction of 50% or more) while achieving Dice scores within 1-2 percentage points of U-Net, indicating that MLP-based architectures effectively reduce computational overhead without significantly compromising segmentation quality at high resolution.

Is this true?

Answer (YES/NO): NO